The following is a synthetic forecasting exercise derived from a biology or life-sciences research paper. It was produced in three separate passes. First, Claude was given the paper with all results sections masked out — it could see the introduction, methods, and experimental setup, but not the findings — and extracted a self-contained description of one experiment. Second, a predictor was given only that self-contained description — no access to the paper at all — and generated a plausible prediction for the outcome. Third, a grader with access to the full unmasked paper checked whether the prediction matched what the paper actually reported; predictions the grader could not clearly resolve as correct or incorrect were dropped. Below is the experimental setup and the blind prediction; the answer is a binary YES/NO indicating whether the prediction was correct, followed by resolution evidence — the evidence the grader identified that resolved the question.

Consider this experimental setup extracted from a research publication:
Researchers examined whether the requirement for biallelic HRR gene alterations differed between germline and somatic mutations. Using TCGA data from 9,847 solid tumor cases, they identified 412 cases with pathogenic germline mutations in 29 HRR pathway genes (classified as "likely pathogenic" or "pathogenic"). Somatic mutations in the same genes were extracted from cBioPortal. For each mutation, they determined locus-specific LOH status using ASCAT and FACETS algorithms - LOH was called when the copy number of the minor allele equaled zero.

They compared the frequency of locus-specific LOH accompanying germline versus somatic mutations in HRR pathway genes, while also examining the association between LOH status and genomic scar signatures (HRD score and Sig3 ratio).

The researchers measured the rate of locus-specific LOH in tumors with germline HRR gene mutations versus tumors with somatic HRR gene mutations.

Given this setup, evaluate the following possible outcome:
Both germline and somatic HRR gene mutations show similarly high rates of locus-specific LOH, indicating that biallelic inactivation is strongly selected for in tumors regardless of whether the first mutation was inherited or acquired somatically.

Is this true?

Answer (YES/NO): NO